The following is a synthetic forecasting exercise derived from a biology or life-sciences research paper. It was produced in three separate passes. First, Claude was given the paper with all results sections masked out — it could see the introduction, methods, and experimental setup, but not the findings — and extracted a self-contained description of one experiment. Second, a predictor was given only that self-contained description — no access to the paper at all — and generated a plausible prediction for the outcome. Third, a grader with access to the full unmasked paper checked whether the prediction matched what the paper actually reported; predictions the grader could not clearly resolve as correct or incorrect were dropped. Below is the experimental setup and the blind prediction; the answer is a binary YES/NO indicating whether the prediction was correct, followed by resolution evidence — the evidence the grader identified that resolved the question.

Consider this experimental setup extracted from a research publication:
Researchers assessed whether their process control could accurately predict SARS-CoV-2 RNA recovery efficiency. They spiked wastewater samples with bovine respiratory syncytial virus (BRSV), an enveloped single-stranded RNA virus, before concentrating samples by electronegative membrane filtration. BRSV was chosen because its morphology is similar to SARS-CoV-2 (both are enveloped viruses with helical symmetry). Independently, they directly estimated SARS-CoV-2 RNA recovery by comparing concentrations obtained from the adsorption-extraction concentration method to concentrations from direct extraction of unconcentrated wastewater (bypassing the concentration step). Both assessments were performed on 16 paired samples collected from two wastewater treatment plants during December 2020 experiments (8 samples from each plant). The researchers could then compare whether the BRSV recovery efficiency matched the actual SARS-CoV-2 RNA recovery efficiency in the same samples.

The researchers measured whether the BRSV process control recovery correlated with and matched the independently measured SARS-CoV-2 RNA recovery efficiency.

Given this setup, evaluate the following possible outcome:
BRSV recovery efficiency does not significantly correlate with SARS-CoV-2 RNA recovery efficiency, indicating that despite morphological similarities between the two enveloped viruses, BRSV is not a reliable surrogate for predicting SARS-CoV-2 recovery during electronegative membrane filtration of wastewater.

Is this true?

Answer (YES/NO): NO